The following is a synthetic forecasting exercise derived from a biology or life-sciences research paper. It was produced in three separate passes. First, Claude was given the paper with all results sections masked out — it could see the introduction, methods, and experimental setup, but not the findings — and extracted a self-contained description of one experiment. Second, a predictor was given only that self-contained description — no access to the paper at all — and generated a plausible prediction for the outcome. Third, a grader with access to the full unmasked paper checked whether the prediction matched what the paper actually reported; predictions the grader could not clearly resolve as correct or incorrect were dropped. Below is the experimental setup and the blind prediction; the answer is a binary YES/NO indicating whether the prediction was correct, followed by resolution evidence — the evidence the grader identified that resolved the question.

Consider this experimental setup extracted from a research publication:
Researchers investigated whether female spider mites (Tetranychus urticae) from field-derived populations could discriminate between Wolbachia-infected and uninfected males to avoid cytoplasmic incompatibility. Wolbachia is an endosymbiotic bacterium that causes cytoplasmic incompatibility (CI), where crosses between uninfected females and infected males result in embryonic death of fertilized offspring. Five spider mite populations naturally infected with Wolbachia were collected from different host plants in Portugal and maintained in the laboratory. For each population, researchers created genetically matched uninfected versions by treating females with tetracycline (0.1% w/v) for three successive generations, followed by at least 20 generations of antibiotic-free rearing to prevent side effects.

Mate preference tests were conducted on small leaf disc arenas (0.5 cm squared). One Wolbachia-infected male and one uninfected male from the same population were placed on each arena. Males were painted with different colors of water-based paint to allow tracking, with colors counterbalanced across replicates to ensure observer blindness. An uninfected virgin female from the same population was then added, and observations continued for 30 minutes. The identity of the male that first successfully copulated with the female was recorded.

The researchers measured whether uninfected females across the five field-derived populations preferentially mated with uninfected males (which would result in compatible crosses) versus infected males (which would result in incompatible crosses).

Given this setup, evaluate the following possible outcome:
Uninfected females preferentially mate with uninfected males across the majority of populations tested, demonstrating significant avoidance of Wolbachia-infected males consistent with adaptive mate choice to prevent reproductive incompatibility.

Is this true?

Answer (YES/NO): NO